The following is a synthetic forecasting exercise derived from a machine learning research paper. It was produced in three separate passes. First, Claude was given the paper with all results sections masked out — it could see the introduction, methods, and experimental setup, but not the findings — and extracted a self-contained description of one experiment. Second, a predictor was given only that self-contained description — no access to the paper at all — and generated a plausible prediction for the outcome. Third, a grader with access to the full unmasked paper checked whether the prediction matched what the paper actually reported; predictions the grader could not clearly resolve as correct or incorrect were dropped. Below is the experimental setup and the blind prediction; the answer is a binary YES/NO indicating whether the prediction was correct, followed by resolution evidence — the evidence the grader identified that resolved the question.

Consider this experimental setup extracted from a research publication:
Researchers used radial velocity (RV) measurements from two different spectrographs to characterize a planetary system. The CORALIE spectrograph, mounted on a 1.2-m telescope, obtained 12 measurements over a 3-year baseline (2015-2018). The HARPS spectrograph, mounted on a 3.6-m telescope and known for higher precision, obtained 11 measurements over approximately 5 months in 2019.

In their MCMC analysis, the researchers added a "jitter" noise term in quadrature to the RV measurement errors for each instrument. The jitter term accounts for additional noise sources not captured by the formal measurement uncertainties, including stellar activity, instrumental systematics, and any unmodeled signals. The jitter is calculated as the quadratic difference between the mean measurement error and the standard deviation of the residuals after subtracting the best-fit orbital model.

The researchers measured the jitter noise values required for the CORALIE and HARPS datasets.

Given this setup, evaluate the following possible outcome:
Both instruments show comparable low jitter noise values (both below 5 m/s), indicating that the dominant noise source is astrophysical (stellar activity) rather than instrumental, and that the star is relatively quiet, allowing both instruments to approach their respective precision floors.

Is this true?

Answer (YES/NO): NO